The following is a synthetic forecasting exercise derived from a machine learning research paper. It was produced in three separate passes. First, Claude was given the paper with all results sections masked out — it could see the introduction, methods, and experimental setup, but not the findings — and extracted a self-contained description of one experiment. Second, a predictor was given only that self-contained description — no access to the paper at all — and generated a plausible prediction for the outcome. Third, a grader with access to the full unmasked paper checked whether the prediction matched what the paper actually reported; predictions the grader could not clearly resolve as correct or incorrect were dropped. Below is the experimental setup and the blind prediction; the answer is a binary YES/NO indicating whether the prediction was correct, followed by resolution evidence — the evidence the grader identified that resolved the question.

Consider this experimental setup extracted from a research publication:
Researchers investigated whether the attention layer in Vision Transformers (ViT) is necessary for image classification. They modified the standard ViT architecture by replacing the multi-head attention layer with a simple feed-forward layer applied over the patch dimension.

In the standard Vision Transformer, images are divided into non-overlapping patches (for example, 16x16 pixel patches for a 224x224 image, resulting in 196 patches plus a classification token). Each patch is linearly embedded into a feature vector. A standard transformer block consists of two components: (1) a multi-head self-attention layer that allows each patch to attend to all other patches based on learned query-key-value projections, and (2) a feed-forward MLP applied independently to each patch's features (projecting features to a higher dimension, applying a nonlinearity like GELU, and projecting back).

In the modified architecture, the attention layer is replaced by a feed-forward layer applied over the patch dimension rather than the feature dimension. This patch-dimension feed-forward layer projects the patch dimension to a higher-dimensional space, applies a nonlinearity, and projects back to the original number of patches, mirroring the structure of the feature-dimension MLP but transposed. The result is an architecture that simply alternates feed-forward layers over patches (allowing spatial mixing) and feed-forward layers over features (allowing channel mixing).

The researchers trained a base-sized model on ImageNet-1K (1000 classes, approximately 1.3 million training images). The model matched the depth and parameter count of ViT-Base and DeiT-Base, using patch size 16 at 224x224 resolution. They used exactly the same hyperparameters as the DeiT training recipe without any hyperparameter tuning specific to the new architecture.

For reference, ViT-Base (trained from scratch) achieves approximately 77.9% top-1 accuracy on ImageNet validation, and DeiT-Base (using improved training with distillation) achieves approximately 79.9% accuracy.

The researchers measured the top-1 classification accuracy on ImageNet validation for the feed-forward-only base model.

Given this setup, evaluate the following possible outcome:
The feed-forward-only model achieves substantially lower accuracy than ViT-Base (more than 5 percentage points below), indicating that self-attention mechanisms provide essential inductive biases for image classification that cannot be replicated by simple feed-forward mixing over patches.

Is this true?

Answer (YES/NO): NO